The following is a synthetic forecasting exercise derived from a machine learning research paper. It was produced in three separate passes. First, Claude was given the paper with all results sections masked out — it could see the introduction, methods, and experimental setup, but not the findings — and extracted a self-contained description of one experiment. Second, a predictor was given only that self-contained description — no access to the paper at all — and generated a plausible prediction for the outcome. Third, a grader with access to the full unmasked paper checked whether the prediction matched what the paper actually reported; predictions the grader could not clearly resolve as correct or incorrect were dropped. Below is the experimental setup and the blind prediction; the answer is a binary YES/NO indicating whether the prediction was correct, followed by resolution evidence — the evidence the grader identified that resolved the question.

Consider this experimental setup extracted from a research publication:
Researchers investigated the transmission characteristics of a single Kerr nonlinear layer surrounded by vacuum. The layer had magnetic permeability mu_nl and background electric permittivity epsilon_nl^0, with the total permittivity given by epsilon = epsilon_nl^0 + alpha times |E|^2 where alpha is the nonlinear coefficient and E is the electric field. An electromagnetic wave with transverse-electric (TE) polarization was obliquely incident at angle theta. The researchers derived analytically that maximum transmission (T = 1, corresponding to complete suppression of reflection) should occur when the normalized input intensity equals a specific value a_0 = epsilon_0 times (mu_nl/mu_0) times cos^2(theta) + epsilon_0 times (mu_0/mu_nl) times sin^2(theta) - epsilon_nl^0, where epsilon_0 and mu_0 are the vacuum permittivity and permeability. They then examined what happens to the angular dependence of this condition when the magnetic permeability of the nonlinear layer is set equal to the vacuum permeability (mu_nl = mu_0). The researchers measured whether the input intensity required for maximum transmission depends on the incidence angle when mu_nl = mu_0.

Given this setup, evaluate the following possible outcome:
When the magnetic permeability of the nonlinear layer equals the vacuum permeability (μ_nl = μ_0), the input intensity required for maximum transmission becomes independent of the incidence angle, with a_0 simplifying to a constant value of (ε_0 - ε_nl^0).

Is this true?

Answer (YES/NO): YES